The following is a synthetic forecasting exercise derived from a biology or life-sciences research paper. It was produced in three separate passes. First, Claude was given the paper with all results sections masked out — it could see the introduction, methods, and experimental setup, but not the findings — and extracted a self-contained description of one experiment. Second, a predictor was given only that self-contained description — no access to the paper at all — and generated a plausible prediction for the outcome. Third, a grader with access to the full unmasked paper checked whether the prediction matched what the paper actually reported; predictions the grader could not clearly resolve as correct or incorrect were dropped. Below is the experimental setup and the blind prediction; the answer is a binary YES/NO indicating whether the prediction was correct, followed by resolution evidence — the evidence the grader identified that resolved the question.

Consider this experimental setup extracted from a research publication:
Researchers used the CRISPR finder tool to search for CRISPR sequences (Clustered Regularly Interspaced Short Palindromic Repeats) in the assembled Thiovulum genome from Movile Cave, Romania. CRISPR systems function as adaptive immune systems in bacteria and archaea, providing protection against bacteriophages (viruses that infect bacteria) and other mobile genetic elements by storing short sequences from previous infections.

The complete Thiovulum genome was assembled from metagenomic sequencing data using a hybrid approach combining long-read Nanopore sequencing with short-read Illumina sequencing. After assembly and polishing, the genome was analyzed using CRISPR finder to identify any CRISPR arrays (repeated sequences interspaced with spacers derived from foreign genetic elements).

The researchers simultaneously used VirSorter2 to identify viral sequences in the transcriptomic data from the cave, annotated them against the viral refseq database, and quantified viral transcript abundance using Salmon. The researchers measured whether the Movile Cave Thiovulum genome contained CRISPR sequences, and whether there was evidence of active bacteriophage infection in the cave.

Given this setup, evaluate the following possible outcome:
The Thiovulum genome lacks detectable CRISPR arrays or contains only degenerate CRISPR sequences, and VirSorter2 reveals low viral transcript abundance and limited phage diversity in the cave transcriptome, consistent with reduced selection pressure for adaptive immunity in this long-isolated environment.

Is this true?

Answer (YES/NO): NO